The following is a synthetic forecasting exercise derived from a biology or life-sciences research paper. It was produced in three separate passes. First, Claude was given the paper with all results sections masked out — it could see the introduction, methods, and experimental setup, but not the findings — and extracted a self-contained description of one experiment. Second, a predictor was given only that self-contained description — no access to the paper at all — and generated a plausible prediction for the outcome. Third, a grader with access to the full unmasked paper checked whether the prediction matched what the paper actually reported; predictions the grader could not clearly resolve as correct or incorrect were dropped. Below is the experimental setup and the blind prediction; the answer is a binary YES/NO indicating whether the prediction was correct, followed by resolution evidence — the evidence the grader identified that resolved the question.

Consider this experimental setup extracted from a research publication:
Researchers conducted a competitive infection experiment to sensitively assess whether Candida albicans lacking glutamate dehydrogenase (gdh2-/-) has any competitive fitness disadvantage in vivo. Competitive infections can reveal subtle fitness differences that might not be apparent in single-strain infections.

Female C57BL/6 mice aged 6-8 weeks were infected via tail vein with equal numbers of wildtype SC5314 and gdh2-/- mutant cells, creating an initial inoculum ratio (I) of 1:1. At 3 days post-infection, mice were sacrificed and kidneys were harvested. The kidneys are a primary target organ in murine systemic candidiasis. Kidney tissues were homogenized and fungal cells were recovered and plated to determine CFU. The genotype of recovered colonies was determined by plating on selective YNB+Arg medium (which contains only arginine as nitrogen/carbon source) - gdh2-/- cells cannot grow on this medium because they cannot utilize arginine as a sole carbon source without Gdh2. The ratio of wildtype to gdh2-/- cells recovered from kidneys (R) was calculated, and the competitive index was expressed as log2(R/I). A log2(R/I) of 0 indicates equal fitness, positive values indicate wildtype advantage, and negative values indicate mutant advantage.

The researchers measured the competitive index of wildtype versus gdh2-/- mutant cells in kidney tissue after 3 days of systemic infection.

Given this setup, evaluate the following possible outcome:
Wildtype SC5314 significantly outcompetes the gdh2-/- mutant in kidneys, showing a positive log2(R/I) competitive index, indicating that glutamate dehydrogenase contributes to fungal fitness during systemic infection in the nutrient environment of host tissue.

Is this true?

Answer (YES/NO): NO